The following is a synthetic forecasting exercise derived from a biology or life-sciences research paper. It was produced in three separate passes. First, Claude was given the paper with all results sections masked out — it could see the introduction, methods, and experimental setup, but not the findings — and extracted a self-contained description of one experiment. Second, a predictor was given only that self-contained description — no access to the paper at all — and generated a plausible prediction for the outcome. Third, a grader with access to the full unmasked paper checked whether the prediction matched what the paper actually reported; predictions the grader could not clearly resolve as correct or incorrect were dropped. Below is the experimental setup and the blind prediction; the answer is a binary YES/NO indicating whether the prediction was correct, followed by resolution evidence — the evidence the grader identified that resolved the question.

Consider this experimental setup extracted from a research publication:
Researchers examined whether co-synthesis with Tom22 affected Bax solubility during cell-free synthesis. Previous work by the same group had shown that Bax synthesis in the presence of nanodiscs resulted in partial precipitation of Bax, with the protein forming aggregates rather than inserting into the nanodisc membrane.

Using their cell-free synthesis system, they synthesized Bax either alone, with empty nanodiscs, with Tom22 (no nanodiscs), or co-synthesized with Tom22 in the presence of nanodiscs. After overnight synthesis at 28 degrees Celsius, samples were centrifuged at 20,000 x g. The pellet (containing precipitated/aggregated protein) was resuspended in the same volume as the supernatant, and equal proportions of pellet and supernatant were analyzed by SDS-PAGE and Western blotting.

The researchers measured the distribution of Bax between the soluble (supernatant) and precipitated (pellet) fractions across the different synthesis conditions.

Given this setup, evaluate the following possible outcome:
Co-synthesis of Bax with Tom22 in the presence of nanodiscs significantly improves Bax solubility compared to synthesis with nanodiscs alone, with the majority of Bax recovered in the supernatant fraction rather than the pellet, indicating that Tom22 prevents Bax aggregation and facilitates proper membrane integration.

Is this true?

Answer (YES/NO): YES